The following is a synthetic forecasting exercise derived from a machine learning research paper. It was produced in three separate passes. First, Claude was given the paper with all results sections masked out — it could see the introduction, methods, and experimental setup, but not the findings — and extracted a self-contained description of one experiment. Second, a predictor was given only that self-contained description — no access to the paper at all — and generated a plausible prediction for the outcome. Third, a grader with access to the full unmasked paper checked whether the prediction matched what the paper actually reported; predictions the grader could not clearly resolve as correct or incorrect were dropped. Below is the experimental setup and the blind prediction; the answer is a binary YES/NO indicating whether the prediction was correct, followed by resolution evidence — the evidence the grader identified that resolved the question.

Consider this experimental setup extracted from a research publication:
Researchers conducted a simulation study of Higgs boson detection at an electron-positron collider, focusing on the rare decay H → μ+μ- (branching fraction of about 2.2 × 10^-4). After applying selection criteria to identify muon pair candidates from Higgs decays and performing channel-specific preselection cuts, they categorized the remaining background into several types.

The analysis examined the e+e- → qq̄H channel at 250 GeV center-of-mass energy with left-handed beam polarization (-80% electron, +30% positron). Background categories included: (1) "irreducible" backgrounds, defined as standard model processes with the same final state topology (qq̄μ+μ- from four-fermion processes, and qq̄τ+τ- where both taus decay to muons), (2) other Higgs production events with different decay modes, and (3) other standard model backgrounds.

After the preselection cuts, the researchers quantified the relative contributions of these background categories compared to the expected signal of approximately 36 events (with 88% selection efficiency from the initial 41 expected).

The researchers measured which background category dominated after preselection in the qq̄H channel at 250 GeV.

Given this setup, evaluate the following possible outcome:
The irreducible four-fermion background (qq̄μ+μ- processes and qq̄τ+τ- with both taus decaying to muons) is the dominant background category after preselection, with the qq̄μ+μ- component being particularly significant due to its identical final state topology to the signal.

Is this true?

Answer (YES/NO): YES